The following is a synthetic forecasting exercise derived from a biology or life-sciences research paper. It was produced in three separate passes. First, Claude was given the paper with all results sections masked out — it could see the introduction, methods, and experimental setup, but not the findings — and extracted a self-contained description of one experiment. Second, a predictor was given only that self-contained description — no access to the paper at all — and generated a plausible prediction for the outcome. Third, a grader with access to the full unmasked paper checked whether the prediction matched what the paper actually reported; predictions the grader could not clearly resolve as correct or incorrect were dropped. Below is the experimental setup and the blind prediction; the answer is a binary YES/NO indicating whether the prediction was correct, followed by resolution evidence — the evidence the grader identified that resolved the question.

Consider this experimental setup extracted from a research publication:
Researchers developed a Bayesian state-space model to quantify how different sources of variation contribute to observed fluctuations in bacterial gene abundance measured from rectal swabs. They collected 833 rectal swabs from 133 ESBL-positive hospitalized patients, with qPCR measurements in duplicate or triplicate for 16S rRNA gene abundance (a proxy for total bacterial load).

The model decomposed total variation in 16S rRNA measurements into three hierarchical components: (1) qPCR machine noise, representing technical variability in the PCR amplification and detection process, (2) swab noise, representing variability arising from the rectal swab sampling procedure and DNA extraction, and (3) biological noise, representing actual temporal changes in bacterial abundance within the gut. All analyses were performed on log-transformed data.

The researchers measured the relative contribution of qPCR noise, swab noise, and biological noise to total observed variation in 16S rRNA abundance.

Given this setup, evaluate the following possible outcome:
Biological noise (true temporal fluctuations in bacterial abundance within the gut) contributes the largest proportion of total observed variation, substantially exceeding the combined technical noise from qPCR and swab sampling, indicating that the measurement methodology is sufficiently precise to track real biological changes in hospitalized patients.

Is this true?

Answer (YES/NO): NO